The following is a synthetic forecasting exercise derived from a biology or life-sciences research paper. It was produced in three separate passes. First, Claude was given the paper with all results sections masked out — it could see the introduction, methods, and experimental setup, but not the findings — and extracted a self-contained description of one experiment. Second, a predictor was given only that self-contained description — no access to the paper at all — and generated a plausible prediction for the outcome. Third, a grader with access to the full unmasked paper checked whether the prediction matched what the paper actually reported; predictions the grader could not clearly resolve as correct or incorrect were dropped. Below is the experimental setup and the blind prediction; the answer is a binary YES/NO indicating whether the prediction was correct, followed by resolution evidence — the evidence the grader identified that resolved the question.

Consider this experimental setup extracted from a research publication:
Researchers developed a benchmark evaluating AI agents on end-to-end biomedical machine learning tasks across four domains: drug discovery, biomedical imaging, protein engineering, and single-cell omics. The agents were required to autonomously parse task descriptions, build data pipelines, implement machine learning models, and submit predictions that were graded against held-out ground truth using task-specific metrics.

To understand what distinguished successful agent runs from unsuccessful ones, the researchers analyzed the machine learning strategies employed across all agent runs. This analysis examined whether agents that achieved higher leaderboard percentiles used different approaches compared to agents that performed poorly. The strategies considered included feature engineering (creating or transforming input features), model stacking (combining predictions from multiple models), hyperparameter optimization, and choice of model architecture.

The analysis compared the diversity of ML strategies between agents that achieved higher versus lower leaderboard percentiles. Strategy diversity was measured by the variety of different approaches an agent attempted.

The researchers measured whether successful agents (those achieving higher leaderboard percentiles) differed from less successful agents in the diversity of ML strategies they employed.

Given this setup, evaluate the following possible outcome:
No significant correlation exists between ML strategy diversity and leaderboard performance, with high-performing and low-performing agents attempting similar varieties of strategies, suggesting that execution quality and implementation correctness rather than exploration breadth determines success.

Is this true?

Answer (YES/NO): NO